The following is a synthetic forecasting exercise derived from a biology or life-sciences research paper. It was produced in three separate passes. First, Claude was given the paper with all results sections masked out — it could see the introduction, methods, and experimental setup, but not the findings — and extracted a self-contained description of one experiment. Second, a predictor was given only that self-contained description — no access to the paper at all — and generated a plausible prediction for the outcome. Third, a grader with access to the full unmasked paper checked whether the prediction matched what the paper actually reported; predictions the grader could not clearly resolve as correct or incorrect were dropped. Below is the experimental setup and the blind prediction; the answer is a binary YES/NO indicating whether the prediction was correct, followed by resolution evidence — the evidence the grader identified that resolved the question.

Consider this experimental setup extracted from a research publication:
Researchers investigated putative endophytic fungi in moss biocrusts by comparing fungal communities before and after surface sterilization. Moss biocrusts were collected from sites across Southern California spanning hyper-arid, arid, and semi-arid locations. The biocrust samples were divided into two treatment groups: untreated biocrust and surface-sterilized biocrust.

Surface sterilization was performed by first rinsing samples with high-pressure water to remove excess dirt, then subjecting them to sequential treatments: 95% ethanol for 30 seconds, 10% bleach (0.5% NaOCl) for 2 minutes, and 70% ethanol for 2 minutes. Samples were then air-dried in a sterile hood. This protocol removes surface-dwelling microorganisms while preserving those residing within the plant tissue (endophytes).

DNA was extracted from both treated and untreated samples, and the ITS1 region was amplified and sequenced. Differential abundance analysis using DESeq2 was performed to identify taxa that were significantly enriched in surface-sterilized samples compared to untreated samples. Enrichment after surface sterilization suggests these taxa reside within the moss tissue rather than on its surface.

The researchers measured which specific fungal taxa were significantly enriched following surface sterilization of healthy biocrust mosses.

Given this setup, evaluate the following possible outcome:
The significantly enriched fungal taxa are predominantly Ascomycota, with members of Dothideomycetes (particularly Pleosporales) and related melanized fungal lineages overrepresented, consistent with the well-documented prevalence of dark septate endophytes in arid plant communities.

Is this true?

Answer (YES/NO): NO